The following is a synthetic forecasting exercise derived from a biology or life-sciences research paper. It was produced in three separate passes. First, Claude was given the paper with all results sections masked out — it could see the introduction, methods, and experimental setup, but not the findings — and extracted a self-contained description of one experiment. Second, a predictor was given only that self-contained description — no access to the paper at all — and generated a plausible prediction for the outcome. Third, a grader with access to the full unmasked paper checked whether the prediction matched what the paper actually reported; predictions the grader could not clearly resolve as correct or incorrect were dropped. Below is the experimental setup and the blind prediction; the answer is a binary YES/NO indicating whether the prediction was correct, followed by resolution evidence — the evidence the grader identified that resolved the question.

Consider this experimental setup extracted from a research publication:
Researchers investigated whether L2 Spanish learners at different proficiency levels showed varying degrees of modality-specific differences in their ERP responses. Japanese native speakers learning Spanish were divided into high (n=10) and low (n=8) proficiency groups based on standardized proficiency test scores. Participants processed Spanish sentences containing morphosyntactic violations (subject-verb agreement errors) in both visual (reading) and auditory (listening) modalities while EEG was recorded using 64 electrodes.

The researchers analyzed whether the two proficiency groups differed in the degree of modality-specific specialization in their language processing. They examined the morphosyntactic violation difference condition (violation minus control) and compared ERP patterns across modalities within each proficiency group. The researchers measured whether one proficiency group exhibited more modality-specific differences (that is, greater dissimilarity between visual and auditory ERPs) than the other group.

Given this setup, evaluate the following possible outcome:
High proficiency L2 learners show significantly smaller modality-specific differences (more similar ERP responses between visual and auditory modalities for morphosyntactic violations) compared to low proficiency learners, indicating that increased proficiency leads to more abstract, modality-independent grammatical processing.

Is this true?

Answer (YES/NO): NO